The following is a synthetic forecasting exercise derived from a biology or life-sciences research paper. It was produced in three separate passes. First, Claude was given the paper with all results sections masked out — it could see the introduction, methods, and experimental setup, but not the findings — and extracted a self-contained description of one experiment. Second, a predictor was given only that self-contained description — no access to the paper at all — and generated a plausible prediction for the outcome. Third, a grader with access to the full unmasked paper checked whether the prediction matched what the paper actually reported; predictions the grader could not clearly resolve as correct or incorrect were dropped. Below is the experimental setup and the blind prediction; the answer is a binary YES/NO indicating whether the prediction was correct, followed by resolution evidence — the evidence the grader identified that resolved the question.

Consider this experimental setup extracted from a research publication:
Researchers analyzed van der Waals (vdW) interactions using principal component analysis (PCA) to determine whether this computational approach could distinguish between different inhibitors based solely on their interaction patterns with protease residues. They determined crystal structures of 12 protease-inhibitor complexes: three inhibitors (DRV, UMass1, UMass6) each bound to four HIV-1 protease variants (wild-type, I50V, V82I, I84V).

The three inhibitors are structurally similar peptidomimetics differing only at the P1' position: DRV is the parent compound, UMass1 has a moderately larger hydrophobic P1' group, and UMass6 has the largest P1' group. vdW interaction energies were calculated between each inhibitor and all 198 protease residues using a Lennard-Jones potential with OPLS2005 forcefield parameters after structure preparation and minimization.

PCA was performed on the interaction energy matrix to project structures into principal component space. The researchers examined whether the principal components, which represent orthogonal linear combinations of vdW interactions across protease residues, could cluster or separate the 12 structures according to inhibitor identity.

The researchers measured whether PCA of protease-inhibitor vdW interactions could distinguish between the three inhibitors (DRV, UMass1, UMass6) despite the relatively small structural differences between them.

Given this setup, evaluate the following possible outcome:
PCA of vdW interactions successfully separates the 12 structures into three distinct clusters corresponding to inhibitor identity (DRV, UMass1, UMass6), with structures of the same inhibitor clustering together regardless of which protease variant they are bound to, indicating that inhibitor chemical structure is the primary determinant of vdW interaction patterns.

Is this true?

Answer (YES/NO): NO